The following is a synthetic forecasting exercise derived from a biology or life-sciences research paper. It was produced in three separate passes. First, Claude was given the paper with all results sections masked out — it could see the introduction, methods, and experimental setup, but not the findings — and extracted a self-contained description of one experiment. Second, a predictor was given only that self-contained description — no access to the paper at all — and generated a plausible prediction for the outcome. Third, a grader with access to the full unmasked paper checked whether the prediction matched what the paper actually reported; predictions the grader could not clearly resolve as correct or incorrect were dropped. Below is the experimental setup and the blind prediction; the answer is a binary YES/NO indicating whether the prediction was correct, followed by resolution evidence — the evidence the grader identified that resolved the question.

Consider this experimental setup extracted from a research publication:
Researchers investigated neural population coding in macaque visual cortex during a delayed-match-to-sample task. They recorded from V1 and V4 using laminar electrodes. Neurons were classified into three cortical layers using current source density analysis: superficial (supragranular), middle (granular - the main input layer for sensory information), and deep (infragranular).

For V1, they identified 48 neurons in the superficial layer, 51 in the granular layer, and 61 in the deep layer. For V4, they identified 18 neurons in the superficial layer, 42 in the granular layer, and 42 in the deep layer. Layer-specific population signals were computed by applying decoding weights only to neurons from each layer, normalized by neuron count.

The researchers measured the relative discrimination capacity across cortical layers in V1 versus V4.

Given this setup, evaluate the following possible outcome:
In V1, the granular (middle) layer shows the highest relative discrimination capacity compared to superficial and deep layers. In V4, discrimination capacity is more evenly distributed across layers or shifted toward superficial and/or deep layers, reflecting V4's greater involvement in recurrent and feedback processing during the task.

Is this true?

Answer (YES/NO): NO